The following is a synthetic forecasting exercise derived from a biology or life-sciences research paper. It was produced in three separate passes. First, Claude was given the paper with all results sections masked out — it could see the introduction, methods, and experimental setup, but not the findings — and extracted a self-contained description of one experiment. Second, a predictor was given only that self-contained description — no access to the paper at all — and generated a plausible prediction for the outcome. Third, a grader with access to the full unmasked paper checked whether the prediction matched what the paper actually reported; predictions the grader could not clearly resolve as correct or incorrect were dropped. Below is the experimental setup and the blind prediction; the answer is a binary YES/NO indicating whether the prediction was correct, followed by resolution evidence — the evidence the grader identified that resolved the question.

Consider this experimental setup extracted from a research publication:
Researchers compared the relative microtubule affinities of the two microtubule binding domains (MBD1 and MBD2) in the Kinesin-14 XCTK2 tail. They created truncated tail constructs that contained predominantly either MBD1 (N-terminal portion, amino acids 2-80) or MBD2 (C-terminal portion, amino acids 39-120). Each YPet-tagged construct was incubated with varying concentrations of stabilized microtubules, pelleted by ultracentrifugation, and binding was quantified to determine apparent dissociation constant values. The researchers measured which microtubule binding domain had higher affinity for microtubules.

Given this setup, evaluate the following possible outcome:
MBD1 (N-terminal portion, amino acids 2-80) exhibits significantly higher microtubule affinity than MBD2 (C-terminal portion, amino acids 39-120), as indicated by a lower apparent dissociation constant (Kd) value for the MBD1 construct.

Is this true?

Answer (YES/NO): YES